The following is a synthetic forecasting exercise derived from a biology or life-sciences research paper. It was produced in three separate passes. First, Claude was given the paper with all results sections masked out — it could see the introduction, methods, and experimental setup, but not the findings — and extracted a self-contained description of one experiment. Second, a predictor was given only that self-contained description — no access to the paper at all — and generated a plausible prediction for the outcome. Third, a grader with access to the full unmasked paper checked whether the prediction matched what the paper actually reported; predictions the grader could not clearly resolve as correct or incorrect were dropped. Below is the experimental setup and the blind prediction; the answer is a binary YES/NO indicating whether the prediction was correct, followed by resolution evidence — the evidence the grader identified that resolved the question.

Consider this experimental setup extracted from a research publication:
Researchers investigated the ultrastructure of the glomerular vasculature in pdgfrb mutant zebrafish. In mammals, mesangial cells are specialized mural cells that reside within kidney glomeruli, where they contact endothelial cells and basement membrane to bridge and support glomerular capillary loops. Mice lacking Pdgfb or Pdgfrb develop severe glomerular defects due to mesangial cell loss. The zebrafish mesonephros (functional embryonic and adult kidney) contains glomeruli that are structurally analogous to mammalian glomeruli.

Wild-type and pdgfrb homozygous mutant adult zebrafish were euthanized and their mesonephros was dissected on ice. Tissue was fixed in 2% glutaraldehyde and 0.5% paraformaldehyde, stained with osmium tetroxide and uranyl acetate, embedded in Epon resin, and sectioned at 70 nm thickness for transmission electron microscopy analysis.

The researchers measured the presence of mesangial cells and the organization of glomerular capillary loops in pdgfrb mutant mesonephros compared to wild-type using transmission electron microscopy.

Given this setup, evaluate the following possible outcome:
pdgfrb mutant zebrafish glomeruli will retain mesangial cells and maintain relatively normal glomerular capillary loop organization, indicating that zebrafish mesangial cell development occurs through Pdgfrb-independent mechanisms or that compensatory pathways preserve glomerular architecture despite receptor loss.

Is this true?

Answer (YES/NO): NO